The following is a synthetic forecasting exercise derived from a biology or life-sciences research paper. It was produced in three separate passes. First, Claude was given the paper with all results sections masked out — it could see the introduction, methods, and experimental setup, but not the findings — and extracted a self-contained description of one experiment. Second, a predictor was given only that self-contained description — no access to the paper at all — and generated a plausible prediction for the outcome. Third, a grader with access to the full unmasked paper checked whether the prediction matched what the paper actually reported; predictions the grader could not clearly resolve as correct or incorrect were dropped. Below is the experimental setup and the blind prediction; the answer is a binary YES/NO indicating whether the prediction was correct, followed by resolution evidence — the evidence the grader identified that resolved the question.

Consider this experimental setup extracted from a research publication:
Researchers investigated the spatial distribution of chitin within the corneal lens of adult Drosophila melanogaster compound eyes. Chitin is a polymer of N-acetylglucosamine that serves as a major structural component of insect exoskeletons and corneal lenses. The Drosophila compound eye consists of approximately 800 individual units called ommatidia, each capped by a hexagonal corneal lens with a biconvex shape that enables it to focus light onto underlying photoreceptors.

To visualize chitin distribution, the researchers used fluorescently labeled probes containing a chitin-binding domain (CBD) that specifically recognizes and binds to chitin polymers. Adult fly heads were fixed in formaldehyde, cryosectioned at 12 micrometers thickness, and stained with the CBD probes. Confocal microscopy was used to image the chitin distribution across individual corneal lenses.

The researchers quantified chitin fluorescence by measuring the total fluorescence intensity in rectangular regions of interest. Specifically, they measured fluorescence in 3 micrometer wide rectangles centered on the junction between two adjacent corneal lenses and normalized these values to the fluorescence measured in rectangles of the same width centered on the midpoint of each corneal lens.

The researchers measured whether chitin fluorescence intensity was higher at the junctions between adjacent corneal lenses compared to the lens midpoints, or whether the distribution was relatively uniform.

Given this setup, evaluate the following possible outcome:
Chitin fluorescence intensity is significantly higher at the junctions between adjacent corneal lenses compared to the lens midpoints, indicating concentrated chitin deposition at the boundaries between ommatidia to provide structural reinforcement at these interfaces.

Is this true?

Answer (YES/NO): NO